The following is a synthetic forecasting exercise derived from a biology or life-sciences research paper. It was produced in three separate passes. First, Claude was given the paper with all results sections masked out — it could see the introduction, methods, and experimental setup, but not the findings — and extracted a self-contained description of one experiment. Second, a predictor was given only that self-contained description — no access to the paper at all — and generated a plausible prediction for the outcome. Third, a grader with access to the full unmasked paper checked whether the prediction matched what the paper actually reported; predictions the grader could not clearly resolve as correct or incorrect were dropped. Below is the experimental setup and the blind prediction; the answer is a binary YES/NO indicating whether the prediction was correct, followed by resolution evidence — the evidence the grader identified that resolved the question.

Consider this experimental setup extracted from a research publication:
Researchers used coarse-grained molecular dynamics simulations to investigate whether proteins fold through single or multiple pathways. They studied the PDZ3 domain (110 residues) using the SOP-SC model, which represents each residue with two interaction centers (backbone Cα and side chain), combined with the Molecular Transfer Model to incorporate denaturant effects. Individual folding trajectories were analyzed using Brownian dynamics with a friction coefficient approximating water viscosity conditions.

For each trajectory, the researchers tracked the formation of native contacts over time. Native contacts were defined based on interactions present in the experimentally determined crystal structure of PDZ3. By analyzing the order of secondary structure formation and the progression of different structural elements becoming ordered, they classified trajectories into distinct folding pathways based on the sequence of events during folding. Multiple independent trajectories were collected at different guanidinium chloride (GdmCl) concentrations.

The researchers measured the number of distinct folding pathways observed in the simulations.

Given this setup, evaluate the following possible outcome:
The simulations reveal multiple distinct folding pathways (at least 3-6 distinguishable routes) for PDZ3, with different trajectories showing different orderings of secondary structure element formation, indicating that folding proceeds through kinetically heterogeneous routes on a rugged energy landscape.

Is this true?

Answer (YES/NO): YES